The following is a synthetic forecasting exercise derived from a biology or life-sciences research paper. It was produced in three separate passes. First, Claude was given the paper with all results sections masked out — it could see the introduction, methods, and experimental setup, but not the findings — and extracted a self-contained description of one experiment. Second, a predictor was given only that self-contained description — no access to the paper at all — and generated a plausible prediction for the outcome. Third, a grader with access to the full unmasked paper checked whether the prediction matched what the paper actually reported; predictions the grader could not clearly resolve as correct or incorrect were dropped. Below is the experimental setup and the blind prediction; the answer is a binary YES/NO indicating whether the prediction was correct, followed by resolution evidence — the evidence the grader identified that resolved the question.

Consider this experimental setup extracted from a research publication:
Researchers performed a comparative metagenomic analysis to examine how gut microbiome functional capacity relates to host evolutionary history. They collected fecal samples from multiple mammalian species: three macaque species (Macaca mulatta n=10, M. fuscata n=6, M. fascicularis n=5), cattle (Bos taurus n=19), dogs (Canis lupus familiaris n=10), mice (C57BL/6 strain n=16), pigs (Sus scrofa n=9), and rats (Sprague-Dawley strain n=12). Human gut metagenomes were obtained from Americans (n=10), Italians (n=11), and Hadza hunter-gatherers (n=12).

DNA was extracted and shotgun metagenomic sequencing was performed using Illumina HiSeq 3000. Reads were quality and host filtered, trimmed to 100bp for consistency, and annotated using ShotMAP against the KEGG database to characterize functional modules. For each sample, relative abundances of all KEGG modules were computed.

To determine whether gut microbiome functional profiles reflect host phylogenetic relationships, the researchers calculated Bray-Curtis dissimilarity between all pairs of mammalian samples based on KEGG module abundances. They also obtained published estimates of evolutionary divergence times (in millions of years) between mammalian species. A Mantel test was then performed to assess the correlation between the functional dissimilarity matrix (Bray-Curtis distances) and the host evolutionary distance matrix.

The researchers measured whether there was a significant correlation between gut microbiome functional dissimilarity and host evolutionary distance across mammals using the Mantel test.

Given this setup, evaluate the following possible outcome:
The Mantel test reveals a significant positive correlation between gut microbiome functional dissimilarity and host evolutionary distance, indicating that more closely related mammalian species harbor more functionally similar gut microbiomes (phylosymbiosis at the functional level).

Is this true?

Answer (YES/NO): YES